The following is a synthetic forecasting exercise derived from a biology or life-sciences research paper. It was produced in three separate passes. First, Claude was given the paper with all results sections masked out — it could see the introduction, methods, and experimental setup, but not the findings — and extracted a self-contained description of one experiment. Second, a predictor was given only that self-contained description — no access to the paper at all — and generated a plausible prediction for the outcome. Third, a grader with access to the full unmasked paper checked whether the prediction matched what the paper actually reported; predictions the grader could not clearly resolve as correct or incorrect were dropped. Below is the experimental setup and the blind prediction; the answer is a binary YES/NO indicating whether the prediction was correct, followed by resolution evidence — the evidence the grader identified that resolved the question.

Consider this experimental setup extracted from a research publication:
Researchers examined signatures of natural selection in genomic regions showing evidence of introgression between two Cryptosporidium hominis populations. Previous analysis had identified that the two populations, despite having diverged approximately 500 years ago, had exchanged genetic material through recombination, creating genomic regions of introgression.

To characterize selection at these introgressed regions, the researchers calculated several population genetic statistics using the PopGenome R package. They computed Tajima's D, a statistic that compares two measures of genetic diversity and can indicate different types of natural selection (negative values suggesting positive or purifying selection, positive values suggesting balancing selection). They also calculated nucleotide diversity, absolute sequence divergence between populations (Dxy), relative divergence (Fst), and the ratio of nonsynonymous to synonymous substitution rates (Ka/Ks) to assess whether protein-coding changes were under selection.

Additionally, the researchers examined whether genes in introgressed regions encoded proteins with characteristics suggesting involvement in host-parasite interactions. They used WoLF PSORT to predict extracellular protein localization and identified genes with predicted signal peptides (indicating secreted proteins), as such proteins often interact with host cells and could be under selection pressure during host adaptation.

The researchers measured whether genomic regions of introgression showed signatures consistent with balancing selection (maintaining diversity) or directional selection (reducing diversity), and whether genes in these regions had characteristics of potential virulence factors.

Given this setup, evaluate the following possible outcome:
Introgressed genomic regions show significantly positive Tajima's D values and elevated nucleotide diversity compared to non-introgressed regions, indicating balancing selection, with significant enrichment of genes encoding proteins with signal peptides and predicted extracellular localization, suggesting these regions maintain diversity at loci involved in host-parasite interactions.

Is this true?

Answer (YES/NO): YES